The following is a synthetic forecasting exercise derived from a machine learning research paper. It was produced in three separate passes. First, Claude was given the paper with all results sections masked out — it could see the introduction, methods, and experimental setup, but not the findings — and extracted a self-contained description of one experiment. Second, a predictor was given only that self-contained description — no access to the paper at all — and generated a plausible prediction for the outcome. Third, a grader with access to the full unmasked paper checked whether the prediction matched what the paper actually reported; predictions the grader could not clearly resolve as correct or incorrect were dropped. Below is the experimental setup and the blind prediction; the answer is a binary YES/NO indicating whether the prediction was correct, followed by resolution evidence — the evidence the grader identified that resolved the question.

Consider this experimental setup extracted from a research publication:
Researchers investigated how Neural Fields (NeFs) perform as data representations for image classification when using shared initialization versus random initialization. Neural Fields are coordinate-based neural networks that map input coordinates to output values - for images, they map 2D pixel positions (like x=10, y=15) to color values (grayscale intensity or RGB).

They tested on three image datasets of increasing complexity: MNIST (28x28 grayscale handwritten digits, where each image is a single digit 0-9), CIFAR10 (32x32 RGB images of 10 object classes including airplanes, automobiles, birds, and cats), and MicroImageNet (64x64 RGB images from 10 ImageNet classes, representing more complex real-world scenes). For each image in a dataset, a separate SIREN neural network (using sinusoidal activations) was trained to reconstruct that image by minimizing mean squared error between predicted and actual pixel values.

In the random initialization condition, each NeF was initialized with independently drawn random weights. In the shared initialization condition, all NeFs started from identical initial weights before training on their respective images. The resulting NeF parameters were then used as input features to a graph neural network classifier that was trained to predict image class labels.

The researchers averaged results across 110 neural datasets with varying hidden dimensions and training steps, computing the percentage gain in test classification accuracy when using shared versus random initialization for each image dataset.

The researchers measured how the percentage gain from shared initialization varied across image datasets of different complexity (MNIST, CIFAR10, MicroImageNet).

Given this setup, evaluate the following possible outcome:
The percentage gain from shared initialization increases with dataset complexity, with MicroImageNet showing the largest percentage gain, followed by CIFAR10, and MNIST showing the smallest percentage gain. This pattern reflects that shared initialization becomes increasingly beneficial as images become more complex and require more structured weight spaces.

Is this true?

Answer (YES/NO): NO